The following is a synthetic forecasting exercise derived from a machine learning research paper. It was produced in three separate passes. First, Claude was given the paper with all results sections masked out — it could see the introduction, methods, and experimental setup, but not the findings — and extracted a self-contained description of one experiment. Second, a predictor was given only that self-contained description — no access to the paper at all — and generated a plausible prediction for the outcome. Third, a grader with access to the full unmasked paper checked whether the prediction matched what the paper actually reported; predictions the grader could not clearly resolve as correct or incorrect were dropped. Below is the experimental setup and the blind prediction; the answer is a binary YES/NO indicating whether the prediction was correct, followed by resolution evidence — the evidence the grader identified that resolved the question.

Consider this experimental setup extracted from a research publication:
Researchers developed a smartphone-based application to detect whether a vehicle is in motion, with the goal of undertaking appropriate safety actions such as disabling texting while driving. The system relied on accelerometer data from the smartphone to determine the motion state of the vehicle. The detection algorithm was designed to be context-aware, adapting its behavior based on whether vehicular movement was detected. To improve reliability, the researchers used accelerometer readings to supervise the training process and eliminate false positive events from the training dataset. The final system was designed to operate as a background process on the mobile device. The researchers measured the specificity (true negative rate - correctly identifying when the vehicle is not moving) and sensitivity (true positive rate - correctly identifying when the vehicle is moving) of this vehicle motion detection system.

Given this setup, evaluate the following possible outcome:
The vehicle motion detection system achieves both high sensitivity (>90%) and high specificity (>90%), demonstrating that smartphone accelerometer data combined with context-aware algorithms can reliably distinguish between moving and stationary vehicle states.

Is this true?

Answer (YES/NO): YES